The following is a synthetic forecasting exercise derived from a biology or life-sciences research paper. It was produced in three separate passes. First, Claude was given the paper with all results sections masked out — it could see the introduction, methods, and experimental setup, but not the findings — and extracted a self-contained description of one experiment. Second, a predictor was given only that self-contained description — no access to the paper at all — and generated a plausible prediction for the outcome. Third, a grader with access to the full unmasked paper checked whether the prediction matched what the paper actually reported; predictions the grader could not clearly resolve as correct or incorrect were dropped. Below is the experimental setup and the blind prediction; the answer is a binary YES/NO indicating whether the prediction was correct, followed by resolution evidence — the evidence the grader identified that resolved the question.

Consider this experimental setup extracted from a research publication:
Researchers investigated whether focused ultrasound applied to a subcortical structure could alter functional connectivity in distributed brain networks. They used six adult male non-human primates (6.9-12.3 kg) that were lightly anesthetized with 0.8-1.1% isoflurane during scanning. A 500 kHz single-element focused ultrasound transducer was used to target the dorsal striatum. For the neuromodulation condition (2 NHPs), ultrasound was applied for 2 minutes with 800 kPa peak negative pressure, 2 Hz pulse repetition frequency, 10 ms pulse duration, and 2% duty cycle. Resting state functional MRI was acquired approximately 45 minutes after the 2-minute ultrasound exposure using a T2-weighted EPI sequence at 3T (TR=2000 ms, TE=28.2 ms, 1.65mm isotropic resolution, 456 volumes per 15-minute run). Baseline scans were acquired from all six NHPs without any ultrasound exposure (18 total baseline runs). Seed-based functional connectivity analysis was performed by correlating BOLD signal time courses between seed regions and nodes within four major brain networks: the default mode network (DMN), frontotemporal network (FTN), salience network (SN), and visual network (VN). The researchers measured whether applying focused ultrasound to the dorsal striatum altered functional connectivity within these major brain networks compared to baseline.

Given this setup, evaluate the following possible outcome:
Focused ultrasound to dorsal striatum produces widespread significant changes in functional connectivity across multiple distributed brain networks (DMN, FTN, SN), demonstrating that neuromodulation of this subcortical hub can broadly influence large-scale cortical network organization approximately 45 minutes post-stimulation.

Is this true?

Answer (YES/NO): NO